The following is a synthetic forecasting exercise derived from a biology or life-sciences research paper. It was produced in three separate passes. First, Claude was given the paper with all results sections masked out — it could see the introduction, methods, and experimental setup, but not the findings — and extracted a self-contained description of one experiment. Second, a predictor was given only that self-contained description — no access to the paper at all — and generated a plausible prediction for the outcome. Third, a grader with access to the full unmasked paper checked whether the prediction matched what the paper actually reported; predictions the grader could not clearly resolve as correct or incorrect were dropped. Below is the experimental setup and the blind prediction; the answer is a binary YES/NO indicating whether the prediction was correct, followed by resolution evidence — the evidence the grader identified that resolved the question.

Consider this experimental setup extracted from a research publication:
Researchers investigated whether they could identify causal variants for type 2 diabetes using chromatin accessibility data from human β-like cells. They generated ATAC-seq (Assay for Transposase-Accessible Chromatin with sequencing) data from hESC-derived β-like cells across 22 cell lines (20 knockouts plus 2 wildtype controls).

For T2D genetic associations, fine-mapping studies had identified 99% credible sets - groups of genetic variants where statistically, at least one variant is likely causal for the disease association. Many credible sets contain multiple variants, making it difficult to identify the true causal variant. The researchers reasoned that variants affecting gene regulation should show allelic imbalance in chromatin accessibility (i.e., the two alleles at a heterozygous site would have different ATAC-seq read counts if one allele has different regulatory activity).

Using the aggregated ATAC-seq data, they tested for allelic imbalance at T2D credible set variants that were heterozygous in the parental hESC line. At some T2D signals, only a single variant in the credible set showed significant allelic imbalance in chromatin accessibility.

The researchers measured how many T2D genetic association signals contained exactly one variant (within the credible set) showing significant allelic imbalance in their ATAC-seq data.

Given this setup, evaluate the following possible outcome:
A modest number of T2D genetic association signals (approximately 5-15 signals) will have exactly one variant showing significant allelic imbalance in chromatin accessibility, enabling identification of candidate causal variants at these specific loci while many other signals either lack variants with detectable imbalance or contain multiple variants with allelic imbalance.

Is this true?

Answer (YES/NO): NO